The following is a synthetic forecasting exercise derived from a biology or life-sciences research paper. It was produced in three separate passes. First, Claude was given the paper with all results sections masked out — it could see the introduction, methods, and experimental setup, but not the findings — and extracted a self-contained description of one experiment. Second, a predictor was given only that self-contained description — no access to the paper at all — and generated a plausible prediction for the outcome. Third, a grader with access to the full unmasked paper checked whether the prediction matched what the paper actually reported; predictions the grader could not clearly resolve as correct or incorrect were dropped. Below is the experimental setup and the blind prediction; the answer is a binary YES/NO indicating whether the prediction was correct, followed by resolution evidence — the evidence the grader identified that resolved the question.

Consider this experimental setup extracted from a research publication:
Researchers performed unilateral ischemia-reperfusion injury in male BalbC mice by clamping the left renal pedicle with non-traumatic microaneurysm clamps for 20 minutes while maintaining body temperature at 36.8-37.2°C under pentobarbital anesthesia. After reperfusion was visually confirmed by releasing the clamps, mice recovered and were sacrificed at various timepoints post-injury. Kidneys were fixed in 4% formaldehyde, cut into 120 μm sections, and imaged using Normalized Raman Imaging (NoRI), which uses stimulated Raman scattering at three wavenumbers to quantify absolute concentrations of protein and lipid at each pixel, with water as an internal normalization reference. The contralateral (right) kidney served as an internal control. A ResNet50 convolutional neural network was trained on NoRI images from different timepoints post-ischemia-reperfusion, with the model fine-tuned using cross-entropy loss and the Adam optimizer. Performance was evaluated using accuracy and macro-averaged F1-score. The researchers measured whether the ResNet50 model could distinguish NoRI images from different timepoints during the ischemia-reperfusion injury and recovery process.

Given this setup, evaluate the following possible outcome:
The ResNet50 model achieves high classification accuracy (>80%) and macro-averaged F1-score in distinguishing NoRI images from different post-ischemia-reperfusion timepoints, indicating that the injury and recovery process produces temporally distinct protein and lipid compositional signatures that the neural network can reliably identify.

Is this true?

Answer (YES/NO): NO